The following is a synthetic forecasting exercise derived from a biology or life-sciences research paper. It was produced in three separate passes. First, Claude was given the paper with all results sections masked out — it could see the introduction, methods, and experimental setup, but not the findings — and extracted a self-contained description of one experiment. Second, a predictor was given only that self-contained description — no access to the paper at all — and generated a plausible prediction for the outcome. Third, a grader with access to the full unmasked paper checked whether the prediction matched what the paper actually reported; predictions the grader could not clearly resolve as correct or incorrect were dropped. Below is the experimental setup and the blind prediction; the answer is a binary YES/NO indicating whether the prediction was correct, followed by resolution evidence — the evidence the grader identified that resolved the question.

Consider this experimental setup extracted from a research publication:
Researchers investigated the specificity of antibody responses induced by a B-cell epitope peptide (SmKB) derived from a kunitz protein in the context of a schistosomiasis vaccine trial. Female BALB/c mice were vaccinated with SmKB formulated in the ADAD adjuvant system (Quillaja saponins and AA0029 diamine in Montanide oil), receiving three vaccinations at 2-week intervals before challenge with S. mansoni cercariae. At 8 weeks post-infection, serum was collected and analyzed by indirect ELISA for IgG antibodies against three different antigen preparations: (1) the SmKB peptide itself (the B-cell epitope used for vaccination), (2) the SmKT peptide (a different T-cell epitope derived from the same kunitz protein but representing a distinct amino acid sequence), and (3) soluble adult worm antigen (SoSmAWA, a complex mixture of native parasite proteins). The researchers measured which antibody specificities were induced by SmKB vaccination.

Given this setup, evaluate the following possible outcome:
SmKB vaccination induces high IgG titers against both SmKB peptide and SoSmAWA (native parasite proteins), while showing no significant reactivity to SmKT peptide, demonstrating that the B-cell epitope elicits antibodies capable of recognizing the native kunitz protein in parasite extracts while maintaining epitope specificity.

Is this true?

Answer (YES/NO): NO